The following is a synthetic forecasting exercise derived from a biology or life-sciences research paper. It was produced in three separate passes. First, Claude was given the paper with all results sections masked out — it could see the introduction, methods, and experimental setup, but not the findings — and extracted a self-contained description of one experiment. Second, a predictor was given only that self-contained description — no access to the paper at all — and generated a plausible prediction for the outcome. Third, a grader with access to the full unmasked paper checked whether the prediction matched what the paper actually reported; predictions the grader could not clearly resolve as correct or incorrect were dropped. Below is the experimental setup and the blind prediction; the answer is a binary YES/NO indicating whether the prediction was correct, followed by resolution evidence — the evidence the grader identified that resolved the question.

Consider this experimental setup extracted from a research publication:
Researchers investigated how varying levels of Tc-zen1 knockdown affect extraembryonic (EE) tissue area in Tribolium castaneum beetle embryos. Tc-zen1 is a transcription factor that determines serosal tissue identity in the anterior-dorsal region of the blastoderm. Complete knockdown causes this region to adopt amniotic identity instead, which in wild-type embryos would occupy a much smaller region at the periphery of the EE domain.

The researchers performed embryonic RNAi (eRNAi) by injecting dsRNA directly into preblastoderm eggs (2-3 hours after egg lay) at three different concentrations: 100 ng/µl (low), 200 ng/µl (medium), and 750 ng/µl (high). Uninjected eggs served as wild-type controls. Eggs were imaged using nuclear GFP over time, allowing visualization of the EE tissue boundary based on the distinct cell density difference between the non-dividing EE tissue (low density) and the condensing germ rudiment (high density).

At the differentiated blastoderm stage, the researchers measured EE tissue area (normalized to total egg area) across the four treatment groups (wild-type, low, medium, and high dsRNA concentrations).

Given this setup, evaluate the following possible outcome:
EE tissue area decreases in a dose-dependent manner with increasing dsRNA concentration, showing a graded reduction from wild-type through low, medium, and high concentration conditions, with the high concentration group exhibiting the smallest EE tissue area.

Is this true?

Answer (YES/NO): YES